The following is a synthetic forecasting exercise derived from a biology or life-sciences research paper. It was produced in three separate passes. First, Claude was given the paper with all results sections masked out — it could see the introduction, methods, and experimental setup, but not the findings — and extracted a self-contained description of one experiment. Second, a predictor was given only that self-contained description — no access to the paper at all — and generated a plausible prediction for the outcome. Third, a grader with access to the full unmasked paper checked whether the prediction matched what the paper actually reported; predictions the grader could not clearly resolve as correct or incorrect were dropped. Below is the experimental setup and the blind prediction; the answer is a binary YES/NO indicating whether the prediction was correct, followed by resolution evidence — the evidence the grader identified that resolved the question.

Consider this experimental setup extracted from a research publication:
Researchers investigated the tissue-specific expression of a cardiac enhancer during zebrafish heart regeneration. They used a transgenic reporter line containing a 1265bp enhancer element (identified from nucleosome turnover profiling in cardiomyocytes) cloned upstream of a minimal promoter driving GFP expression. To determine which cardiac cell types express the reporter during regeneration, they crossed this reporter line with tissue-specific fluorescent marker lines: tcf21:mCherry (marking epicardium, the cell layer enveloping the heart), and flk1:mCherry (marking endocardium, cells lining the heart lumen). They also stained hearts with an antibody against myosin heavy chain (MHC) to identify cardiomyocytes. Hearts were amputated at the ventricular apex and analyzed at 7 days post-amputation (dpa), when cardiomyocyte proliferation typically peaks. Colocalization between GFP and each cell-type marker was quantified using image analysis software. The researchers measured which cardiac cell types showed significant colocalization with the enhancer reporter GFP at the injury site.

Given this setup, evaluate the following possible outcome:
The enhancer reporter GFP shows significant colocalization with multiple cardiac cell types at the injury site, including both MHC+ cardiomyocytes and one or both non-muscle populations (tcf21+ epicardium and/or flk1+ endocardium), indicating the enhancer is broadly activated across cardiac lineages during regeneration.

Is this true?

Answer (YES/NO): YES